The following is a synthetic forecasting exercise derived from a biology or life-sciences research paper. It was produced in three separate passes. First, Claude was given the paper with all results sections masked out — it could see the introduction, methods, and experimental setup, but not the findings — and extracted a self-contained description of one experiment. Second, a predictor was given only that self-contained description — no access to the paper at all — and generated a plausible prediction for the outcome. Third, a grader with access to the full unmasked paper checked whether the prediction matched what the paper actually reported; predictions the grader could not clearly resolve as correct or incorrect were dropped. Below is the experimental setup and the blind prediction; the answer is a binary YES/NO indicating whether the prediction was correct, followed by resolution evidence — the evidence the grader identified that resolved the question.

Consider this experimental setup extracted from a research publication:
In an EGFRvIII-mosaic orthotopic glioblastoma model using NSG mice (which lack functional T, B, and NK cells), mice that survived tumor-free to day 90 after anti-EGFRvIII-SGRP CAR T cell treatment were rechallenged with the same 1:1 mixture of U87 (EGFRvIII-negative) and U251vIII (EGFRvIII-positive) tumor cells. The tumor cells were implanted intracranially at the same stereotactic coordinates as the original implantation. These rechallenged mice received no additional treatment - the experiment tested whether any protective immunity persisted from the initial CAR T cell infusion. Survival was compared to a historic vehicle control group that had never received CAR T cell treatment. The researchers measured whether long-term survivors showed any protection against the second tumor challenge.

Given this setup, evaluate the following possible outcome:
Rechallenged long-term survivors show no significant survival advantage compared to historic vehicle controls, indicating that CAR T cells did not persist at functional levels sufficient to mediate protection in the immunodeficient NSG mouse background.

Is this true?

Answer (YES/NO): NO